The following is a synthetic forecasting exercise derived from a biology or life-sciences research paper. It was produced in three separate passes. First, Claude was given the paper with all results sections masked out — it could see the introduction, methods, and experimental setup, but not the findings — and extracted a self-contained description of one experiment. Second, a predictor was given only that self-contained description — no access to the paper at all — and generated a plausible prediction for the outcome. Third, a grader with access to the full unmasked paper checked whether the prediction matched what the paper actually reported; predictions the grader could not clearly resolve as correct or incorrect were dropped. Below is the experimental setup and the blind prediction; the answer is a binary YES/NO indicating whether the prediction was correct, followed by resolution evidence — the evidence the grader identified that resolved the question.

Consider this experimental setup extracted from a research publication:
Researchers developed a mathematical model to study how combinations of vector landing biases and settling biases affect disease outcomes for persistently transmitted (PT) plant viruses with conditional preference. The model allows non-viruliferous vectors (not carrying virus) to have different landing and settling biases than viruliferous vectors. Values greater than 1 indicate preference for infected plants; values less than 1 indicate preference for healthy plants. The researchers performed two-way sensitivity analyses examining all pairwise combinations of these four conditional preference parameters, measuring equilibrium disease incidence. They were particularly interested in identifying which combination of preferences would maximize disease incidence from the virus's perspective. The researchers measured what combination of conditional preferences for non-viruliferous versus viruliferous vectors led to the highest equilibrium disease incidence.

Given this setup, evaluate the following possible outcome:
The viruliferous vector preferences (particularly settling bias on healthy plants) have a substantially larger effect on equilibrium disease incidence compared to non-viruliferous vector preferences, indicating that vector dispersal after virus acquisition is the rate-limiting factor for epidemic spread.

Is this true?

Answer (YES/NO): NO